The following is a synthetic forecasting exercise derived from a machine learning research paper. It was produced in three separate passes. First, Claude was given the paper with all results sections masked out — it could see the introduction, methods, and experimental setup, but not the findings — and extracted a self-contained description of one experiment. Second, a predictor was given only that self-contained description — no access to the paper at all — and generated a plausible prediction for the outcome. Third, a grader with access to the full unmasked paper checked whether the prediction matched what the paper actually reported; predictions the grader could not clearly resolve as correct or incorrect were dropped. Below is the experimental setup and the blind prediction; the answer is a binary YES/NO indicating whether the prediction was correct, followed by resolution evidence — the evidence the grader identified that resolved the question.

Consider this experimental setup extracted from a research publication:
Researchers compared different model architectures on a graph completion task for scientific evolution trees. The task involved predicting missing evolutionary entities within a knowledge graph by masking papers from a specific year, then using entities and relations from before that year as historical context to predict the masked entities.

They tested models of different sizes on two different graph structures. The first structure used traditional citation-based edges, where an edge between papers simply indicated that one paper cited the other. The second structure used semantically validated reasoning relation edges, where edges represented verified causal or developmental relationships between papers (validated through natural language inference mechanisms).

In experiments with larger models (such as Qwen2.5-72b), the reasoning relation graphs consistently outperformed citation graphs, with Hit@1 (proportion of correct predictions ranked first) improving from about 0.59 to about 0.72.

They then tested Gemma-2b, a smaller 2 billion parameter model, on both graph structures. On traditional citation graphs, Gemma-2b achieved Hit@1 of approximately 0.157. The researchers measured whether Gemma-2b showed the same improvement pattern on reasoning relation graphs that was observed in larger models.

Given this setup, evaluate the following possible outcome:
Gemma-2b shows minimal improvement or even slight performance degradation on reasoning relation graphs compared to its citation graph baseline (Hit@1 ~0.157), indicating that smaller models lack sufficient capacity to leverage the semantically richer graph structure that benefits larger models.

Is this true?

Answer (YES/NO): YES